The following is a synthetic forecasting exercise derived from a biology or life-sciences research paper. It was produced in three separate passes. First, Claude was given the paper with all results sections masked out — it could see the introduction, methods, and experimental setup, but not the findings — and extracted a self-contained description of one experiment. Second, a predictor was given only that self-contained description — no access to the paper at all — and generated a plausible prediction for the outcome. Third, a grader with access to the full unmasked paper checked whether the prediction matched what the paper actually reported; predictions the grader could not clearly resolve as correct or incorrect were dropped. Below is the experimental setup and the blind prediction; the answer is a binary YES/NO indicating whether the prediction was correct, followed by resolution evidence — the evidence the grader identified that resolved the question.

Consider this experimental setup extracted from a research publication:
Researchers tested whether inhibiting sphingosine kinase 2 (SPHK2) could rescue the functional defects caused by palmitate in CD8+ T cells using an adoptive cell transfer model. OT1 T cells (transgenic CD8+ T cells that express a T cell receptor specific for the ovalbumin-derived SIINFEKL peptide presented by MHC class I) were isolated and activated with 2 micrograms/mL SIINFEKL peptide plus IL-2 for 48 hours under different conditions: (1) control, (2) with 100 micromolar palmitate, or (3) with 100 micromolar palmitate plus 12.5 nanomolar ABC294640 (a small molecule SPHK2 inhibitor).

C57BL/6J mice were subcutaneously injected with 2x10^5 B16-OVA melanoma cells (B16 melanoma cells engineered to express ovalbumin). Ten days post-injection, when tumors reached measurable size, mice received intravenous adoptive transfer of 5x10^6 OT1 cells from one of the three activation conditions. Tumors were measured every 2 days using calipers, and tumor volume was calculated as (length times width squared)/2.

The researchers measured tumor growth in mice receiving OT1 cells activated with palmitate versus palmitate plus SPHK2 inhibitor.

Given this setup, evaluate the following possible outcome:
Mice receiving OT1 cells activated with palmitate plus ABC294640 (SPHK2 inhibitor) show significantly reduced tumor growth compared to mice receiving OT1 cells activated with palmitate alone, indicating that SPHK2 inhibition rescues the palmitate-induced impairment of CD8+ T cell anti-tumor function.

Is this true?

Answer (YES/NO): YES